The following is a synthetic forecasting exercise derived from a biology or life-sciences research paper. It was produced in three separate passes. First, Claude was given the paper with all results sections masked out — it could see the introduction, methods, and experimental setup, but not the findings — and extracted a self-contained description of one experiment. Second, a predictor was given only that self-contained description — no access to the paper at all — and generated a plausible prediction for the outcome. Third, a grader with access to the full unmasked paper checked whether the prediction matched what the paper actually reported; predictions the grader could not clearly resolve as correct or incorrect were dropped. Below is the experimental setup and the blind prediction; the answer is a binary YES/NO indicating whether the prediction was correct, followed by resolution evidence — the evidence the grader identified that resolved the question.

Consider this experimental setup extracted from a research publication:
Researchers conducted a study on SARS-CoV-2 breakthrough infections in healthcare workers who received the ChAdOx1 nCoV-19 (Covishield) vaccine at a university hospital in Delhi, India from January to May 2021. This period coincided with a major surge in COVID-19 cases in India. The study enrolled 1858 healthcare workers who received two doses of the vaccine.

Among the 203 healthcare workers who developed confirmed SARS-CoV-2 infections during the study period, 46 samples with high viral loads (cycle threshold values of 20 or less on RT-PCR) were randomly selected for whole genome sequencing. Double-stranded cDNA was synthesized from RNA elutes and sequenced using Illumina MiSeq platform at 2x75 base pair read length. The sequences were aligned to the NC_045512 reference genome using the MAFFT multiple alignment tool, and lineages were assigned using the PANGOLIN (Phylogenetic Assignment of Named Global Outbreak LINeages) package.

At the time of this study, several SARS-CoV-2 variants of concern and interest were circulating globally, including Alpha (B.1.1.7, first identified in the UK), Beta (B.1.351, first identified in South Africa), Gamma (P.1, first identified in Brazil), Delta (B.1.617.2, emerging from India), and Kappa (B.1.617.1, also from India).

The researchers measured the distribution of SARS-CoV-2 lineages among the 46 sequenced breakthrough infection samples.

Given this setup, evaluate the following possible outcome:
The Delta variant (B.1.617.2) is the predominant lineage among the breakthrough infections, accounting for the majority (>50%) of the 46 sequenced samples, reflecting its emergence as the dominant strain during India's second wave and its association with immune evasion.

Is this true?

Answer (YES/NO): YES